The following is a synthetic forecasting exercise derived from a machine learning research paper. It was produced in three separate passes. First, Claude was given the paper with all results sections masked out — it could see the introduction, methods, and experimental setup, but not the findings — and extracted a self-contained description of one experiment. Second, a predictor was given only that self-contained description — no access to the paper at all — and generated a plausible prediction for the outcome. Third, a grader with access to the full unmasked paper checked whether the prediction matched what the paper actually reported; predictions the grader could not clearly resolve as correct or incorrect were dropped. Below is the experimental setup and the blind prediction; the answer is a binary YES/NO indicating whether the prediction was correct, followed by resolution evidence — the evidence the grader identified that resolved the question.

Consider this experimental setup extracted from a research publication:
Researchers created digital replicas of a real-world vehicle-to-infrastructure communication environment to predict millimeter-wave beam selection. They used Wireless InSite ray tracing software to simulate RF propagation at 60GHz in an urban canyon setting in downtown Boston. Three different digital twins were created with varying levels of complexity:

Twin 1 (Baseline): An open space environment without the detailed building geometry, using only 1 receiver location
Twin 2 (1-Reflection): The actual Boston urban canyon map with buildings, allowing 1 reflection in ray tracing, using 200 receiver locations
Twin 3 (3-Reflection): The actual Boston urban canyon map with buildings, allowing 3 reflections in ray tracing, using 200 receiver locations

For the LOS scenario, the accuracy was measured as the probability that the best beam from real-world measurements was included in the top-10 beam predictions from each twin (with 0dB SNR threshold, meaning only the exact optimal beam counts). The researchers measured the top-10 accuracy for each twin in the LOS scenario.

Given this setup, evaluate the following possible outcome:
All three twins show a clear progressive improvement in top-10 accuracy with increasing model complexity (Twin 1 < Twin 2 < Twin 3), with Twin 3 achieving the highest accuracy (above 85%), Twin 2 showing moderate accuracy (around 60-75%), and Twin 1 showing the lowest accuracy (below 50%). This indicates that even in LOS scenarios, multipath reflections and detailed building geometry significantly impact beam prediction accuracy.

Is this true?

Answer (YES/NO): NO